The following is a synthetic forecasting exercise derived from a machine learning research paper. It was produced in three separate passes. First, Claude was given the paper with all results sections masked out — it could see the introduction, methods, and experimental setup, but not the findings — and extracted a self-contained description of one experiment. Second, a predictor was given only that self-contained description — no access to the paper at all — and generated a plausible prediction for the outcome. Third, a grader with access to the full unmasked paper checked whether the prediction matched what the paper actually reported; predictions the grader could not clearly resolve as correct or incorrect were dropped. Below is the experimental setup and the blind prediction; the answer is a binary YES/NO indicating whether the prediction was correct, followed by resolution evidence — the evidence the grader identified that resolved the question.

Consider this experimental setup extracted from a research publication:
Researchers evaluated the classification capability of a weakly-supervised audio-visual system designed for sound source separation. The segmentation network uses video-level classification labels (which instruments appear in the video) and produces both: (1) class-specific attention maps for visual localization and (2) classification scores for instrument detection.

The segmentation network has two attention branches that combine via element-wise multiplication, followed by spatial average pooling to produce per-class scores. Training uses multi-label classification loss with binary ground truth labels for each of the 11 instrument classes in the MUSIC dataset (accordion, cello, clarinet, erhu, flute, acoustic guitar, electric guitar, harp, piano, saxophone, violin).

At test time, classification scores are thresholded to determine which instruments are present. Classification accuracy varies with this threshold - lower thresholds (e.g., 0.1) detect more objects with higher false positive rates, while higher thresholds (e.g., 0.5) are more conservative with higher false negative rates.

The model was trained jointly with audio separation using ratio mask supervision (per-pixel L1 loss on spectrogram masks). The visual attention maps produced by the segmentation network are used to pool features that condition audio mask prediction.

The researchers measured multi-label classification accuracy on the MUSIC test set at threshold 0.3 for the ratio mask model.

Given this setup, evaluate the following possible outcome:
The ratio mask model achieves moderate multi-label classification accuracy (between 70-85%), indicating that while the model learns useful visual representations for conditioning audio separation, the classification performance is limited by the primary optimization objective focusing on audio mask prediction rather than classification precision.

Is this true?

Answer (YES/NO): NO